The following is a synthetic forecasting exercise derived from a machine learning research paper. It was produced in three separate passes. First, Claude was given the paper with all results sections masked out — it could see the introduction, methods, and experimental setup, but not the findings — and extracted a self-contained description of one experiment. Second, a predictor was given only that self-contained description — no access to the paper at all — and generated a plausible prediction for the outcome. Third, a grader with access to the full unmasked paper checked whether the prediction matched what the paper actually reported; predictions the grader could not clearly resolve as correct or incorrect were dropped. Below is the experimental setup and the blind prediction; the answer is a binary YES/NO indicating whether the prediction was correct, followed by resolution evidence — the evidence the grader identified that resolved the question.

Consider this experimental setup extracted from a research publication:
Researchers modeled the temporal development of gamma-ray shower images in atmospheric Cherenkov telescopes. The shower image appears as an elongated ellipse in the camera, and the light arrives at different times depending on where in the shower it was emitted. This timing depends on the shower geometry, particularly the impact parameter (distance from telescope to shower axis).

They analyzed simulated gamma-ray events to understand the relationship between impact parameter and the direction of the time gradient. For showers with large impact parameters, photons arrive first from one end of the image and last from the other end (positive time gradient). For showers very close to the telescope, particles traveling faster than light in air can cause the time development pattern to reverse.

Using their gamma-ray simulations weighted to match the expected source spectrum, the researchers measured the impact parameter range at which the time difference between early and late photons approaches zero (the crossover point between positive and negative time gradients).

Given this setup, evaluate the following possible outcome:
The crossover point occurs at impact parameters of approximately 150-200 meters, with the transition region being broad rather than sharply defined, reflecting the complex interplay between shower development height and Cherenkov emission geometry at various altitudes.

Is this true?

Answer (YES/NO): NO